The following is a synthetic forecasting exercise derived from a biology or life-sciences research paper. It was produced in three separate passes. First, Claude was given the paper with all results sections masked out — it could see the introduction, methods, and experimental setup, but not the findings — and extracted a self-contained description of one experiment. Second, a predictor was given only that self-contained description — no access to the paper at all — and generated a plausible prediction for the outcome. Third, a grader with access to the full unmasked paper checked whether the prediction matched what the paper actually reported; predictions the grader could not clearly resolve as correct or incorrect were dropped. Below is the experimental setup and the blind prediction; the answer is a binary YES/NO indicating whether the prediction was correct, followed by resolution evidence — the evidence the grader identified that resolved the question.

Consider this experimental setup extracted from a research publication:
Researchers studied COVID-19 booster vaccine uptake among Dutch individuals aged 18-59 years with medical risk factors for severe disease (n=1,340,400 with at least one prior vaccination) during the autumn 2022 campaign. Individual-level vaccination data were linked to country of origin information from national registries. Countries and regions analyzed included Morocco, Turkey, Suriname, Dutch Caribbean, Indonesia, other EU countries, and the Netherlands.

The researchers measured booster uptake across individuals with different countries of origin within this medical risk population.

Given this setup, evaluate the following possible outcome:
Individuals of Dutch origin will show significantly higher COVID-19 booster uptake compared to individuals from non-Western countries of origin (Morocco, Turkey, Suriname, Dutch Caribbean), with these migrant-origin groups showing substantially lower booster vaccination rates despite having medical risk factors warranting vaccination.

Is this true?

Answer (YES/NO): YES